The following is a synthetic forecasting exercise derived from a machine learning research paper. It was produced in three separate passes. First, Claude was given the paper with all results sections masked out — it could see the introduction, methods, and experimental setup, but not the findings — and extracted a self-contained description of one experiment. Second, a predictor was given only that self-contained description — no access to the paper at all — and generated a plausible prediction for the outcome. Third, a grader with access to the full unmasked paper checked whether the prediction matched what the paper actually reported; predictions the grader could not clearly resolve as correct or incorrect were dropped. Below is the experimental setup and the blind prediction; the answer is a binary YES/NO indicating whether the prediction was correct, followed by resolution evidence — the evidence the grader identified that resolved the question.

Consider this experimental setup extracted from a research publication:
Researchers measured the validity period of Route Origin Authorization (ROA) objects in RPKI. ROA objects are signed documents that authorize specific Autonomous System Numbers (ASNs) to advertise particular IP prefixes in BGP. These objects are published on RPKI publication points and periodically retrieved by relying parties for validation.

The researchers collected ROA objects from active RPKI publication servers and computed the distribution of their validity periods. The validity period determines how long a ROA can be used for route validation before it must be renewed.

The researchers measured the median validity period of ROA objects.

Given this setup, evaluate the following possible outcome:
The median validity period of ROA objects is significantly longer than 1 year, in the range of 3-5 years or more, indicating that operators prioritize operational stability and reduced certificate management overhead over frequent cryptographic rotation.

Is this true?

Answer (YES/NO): NO